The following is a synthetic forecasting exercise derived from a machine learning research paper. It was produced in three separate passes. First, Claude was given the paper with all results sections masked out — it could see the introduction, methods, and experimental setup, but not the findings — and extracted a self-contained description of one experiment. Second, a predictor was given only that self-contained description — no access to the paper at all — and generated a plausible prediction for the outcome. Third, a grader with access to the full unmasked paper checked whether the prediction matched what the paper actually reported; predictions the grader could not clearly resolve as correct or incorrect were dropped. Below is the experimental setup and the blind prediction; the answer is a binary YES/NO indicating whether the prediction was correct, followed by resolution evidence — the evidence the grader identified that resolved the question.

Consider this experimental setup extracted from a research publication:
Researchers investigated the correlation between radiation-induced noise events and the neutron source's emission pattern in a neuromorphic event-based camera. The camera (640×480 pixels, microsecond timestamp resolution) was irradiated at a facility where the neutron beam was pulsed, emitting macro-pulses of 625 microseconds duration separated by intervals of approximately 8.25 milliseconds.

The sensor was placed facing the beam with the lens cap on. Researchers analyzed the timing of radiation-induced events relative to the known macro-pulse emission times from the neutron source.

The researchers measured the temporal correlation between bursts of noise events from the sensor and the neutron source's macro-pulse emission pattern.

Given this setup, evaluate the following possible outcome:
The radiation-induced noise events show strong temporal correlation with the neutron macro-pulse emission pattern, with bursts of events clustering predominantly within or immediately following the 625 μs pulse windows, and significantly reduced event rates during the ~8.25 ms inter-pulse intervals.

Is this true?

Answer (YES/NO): YES